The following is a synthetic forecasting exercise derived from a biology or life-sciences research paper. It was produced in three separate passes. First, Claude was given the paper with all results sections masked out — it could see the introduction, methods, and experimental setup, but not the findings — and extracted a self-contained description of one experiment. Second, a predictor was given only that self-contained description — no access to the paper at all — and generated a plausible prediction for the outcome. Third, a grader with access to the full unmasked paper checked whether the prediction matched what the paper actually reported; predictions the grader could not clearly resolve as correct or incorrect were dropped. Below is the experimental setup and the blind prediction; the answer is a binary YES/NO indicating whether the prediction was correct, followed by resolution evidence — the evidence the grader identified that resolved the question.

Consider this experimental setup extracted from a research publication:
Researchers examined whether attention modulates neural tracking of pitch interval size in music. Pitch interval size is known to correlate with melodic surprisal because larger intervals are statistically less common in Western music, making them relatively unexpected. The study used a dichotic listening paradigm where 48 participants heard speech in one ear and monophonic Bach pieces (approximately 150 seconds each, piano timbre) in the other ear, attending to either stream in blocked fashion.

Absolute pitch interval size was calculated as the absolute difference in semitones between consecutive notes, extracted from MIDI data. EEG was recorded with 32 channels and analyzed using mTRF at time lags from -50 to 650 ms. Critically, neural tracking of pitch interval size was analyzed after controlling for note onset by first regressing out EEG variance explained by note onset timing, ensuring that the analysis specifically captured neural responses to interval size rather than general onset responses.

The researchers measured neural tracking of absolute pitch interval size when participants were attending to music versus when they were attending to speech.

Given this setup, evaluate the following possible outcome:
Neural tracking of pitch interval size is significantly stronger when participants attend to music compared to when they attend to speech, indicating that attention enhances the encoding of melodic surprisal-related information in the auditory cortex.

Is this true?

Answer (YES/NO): YES